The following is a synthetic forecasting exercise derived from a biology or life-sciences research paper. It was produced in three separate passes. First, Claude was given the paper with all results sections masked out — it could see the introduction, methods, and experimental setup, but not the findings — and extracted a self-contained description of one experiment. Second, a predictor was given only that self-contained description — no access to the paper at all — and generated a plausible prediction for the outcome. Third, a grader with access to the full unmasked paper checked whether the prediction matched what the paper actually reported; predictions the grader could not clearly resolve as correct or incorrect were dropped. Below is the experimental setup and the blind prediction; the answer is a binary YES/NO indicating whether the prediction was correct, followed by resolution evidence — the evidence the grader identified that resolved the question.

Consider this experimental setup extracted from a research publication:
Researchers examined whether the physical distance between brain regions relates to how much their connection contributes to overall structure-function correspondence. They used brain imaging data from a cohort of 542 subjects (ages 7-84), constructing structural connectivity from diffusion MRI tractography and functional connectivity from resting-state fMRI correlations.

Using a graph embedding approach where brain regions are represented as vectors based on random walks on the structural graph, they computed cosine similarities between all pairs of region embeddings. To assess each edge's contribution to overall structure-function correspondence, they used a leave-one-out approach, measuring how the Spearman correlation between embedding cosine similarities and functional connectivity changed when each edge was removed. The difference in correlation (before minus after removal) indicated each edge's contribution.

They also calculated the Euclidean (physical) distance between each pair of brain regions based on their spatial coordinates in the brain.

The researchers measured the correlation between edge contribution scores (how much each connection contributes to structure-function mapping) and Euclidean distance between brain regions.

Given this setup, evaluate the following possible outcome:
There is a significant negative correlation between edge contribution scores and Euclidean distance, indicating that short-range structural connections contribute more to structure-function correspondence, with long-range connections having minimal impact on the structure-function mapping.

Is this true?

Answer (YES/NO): NO